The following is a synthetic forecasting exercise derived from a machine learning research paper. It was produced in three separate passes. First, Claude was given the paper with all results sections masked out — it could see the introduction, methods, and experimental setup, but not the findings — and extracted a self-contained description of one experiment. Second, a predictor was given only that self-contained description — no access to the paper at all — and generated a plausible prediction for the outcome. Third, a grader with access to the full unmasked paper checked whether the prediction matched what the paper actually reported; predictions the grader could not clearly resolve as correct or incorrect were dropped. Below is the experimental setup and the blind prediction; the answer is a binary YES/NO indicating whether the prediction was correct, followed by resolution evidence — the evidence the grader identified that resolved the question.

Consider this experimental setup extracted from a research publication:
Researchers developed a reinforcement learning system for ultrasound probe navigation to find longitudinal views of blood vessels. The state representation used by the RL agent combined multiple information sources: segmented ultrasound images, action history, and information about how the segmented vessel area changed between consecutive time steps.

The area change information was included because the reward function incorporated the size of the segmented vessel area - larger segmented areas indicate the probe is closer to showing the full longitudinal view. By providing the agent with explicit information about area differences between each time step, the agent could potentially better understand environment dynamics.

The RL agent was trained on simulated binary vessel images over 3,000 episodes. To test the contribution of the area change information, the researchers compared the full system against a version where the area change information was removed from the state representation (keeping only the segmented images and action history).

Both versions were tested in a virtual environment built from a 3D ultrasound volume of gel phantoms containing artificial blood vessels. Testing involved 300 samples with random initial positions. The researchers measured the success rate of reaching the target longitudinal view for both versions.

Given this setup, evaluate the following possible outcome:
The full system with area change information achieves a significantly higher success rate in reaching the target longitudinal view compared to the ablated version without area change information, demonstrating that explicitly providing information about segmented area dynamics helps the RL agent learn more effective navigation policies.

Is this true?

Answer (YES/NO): YES